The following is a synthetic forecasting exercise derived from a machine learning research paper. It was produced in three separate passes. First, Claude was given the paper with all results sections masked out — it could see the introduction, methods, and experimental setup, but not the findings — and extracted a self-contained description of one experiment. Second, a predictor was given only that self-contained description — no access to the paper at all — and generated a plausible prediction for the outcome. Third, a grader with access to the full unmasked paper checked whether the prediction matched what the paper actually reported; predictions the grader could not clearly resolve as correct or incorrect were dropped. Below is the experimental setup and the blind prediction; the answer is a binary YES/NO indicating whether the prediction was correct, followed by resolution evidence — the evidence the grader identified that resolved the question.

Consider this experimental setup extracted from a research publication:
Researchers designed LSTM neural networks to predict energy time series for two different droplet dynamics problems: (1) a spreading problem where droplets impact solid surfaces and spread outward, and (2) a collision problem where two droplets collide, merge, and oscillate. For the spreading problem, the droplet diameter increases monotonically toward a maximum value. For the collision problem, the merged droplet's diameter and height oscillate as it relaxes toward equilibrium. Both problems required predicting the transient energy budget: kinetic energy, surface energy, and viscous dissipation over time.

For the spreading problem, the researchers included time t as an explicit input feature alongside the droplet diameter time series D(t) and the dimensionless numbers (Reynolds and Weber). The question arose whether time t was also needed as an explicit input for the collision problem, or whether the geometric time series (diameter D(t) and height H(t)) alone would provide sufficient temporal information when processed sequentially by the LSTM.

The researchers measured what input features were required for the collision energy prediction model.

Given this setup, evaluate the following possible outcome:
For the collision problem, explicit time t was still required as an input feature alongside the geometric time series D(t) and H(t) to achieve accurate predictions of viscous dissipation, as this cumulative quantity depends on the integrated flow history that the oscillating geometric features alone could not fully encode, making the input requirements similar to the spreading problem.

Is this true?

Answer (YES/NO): NO